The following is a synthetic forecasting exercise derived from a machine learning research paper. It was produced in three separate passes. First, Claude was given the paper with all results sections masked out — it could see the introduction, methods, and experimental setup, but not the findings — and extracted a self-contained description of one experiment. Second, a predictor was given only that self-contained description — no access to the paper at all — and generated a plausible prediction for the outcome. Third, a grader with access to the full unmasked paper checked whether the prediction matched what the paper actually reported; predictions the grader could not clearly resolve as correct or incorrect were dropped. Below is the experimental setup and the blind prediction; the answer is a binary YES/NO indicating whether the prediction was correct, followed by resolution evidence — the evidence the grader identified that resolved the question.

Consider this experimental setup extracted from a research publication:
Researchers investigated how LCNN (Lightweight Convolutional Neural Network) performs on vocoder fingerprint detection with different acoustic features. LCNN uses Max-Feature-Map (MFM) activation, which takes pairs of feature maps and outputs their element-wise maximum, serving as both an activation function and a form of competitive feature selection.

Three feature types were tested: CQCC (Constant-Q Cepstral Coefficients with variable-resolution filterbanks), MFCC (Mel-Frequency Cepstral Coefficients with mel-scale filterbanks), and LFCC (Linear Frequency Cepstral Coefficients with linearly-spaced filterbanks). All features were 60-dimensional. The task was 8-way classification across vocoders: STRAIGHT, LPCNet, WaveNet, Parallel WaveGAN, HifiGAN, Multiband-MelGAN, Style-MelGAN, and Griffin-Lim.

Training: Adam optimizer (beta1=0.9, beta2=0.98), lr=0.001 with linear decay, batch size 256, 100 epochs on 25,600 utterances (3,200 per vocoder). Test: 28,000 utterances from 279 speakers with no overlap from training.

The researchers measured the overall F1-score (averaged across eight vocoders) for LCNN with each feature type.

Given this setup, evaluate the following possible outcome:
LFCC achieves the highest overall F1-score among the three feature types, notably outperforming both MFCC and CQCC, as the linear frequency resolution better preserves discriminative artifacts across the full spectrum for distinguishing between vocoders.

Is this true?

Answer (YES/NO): YES